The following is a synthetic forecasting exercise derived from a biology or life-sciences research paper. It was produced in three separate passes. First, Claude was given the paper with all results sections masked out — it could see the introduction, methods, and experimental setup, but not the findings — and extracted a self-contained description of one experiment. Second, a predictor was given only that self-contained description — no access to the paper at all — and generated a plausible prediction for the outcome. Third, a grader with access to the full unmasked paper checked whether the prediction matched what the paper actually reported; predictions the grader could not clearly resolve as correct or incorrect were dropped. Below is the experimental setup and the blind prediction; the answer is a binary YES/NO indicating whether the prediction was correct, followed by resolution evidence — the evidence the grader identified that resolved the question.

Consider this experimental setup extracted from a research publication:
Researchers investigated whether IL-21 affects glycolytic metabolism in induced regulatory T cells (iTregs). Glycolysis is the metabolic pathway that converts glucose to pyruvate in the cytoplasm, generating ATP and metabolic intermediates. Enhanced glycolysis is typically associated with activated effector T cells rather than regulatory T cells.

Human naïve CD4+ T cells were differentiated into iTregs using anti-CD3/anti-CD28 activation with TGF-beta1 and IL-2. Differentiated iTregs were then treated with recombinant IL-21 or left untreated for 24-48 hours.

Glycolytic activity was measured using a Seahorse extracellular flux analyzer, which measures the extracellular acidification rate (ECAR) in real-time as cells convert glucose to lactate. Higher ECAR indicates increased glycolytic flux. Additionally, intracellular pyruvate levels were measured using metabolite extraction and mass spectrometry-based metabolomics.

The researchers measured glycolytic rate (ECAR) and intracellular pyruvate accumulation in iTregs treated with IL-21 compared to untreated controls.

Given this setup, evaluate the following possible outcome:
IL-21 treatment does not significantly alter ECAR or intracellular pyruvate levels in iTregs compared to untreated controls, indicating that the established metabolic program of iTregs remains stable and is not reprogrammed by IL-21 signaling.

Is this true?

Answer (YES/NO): NO